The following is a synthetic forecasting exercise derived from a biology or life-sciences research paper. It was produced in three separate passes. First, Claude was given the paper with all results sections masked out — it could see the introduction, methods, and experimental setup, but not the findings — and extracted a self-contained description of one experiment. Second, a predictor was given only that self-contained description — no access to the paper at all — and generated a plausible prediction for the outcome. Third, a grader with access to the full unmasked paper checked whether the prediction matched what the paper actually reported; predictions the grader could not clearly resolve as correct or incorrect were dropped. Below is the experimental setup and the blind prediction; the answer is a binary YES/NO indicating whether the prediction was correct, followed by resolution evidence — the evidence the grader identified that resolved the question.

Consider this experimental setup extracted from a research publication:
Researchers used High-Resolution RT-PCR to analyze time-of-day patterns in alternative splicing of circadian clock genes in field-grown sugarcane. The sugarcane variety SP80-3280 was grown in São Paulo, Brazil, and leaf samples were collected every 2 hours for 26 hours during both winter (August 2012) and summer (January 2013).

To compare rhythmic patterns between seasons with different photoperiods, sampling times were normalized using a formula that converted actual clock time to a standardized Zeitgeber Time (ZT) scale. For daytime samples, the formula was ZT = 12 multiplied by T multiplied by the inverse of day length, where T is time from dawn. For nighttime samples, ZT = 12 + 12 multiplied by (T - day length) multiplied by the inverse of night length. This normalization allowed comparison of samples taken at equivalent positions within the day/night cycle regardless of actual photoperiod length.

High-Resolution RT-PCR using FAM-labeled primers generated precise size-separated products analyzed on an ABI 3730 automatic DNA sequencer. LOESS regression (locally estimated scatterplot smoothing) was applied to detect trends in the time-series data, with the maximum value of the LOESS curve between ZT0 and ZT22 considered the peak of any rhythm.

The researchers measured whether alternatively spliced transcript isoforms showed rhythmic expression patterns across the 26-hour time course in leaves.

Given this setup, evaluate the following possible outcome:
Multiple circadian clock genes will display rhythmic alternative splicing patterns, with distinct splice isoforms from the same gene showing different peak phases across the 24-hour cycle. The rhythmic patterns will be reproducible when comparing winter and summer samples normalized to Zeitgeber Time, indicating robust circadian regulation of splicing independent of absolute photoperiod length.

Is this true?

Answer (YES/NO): NO